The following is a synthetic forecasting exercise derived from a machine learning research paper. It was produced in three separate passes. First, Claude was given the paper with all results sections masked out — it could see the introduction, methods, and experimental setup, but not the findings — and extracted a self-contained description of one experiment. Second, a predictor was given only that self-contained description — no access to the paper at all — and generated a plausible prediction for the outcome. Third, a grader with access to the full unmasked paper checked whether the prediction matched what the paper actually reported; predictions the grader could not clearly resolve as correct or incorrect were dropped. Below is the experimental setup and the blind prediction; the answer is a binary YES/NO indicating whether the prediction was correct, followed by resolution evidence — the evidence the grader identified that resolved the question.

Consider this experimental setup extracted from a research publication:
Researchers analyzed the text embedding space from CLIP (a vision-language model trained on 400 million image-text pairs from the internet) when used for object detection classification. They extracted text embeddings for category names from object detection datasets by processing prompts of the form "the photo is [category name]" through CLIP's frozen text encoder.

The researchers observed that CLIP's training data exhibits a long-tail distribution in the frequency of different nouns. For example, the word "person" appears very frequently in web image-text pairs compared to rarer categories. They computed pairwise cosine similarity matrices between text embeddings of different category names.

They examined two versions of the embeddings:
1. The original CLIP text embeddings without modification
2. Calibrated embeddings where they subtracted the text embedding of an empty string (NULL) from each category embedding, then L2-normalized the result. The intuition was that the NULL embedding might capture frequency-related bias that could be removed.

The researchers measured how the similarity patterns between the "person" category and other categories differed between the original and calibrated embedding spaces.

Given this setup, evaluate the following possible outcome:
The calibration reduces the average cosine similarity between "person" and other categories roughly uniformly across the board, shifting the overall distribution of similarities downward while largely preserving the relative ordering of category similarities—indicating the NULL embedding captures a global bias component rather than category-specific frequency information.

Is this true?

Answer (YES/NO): NO